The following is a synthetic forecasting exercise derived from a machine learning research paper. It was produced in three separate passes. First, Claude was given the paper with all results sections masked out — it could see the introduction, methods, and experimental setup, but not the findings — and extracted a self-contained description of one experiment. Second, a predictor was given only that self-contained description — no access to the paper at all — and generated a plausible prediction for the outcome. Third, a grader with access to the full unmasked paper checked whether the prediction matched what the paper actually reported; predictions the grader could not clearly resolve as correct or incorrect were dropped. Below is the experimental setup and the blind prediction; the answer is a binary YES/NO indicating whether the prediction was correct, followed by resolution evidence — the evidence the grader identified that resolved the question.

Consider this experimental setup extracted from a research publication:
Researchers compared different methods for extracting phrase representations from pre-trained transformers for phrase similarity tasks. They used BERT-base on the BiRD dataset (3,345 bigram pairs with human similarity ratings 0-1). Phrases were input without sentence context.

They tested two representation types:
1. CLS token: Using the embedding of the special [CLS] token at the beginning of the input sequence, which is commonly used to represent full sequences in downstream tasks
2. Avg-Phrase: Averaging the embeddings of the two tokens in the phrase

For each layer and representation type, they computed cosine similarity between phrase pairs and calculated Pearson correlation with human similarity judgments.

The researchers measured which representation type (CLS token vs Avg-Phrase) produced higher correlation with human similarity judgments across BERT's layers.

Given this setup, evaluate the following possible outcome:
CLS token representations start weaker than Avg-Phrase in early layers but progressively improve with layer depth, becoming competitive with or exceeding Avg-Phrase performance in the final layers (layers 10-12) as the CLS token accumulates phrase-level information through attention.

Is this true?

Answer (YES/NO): NO